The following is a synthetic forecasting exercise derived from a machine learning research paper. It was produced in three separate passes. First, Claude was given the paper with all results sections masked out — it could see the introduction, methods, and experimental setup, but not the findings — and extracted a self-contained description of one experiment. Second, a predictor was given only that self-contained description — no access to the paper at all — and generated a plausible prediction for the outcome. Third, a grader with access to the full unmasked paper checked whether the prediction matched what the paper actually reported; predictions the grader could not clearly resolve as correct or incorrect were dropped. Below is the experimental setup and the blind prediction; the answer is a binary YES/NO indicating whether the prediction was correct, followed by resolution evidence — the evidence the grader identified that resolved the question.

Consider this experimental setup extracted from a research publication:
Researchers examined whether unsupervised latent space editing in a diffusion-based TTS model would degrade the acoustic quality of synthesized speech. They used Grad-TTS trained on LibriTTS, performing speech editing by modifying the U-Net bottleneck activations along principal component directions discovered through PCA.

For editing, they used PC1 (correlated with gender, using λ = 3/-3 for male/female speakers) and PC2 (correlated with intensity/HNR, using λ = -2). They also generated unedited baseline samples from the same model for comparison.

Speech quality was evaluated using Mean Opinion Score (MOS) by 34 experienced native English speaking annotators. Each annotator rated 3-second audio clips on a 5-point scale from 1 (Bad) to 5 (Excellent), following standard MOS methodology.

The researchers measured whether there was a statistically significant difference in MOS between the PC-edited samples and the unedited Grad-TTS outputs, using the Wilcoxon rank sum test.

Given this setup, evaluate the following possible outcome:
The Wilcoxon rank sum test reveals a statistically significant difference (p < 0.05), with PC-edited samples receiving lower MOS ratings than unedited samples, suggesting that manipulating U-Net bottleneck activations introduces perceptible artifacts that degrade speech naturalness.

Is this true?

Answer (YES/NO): NO